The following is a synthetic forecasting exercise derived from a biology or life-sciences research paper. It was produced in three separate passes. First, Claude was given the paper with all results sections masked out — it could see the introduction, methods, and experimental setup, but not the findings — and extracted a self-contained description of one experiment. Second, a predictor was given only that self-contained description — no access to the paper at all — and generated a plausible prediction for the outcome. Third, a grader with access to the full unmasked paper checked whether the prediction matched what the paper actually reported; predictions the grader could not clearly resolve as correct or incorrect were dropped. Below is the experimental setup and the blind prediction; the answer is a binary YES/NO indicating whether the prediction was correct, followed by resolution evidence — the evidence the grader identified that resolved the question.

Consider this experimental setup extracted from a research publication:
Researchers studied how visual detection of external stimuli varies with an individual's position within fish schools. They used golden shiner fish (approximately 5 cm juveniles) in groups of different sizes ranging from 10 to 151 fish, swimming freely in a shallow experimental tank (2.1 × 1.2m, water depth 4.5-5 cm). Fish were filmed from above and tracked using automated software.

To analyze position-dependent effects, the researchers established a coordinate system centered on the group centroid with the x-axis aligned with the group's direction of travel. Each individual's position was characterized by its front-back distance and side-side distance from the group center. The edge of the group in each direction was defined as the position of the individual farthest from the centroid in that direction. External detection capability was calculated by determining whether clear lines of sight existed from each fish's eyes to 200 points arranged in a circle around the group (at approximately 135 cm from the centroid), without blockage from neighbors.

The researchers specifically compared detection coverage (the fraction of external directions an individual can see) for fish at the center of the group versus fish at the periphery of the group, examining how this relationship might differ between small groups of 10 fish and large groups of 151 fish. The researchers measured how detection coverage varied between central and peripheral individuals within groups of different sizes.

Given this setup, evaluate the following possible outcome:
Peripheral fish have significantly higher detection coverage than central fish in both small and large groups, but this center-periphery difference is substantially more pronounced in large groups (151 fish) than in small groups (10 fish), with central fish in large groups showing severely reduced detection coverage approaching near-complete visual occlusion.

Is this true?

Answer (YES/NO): NO